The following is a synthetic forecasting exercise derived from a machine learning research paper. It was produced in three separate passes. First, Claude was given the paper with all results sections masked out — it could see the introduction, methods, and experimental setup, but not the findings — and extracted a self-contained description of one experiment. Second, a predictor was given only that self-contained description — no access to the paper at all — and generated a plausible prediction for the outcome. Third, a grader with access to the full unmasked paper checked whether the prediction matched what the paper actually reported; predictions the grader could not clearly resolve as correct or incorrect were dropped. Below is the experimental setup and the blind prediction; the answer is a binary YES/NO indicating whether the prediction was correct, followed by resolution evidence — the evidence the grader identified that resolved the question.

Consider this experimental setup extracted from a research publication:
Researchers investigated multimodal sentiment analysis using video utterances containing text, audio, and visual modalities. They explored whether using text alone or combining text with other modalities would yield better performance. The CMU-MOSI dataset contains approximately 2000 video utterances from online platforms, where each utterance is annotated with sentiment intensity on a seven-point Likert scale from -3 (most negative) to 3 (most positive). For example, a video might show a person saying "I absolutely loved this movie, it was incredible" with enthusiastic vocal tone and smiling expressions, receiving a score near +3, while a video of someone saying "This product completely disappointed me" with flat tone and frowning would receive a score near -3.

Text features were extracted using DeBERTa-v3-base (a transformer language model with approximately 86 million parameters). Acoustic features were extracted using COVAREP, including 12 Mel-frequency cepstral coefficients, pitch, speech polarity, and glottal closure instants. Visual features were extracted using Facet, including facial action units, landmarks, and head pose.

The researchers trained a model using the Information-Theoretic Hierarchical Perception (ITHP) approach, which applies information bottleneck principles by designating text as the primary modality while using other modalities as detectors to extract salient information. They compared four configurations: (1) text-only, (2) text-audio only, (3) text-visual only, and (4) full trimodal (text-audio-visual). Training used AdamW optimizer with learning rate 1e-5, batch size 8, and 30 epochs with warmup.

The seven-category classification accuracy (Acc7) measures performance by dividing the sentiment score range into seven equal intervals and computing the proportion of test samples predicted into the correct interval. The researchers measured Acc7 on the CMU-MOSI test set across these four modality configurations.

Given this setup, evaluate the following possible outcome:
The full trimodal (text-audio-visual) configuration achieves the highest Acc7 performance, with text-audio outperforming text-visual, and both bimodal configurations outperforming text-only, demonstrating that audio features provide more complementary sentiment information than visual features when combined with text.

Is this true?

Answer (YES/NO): NO